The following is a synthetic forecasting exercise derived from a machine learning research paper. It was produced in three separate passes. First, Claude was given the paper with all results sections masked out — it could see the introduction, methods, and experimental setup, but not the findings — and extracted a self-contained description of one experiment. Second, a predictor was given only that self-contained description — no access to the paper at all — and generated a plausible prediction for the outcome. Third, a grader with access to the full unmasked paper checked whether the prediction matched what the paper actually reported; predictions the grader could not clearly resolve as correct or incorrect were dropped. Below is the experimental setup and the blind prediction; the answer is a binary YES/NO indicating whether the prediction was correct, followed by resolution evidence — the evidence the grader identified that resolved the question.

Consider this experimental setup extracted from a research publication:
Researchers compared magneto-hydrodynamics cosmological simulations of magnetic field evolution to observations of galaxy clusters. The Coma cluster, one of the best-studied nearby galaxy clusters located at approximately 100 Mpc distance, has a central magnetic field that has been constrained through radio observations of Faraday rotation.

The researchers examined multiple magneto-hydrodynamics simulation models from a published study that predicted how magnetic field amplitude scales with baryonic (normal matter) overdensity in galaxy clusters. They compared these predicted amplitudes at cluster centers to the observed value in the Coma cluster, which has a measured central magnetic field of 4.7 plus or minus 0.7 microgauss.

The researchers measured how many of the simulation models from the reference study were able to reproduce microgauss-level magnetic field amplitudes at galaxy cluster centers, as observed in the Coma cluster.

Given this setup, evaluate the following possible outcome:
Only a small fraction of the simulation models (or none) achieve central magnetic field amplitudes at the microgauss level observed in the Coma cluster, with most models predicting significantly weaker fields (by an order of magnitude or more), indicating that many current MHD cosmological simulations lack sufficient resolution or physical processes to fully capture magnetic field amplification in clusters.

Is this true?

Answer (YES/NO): YES